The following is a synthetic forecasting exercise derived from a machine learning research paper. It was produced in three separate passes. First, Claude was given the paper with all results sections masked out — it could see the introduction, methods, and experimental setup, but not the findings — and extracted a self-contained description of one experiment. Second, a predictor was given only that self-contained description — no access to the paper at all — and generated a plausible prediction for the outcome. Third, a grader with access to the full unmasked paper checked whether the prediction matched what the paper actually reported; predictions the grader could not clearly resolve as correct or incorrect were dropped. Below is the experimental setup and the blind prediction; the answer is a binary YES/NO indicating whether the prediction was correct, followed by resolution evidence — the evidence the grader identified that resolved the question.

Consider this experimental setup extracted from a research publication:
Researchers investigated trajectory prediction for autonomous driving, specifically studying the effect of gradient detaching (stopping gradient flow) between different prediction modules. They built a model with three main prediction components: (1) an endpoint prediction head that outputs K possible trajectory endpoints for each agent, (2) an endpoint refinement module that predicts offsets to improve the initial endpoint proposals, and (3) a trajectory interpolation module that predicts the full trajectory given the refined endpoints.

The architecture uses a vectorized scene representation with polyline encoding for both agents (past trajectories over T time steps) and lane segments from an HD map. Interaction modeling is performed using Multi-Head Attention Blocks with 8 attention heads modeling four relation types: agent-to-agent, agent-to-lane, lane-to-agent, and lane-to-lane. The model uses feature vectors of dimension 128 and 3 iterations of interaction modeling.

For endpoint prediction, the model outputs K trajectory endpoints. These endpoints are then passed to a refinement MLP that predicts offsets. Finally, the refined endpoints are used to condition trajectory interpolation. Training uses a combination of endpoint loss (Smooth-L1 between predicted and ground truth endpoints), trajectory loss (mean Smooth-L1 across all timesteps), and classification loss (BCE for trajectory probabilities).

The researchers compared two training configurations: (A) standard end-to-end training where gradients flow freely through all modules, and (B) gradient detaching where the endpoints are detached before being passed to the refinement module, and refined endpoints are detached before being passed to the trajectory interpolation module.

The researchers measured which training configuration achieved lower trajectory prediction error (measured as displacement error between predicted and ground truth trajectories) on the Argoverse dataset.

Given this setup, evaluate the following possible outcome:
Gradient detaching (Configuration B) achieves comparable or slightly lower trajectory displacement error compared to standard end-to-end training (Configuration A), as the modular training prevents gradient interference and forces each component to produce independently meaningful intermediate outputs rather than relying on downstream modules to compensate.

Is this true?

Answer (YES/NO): YES